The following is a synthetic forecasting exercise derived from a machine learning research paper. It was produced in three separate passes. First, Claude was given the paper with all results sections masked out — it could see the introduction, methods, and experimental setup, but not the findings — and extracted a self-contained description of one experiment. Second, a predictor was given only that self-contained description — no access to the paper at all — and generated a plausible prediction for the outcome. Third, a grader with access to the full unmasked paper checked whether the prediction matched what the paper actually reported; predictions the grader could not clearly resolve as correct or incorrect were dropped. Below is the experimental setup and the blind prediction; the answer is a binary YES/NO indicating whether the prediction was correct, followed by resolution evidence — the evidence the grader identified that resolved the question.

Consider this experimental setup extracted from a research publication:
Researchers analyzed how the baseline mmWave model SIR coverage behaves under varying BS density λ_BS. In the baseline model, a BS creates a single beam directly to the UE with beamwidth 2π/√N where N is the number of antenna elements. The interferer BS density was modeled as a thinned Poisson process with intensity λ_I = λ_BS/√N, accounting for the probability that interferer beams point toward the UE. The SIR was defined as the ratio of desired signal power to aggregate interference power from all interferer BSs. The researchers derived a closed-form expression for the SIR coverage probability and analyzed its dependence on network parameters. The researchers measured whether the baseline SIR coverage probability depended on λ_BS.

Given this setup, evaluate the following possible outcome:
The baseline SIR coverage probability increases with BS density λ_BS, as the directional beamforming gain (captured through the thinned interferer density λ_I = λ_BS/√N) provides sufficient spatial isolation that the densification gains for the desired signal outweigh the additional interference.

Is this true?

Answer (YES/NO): NO